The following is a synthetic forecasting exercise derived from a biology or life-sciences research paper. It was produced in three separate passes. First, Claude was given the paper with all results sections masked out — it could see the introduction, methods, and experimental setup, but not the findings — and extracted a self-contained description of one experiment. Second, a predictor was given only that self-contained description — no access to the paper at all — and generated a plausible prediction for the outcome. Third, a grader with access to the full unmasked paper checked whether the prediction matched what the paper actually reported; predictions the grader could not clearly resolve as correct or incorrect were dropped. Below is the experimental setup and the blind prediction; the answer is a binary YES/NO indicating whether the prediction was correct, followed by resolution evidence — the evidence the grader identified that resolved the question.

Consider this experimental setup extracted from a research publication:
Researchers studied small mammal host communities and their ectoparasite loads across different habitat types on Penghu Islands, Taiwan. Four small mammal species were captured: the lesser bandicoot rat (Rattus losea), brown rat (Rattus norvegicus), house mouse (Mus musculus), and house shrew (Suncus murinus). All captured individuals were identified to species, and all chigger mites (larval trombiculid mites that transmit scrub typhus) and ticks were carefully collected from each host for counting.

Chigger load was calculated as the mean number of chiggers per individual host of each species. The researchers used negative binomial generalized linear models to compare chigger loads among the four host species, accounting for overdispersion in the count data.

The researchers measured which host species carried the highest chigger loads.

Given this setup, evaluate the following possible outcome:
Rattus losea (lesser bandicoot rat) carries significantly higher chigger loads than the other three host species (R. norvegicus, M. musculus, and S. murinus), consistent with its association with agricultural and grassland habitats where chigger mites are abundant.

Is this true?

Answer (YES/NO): NO